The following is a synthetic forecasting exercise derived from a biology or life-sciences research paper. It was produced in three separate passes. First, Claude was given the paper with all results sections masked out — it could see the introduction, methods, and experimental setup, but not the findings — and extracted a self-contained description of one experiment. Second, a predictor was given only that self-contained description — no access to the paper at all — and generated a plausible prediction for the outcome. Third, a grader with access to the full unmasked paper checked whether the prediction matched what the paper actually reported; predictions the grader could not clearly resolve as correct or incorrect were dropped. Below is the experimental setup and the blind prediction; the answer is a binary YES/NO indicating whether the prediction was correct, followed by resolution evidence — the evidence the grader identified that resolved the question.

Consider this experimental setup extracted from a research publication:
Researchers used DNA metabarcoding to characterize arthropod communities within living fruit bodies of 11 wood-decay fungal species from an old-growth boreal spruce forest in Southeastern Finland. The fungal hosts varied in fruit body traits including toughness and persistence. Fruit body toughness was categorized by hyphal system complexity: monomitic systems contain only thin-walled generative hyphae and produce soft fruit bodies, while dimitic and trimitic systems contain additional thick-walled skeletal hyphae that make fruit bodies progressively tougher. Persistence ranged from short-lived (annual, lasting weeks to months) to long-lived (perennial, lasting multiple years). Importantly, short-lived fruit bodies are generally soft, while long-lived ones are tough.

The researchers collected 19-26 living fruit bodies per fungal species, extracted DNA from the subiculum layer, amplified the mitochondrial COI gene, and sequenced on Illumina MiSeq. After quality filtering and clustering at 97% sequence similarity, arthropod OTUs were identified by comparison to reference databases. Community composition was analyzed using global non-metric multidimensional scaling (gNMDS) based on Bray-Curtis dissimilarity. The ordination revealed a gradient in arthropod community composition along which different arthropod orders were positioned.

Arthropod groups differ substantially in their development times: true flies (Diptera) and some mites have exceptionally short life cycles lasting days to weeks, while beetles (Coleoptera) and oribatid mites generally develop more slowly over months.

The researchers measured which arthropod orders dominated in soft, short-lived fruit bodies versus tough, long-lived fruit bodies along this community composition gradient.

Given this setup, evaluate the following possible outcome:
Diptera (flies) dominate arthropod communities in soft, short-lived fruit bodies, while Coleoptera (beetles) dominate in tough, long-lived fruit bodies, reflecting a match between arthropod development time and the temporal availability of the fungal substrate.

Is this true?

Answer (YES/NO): NO